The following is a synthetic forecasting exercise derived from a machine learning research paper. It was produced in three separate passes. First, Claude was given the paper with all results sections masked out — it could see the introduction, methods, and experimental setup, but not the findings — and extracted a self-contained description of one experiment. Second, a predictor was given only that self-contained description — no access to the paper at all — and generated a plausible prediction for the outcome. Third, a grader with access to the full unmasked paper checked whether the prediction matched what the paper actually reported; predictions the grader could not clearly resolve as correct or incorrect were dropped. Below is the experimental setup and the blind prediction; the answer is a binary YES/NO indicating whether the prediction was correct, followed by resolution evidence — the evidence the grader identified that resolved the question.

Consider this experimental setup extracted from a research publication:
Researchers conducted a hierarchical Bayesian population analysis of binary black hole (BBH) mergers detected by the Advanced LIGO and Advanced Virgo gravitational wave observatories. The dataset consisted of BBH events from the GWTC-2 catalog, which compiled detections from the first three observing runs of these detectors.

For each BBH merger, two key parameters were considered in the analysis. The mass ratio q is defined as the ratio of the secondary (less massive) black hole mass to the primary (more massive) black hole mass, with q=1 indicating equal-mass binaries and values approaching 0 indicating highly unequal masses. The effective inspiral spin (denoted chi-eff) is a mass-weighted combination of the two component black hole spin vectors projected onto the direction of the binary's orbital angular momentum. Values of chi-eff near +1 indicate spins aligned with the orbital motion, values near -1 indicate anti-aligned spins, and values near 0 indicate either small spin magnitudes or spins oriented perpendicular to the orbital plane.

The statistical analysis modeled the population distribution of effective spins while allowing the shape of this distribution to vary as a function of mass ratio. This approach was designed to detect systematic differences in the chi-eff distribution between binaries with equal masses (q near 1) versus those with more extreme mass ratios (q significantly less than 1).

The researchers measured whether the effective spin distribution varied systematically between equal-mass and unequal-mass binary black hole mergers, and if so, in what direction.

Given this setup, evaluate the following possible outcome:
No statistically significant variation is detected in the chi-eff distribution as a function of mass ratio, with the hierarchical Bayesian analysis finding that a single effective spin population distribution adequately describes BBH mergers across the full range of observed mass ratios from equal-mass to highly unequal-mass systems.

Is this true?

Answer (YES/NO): NO